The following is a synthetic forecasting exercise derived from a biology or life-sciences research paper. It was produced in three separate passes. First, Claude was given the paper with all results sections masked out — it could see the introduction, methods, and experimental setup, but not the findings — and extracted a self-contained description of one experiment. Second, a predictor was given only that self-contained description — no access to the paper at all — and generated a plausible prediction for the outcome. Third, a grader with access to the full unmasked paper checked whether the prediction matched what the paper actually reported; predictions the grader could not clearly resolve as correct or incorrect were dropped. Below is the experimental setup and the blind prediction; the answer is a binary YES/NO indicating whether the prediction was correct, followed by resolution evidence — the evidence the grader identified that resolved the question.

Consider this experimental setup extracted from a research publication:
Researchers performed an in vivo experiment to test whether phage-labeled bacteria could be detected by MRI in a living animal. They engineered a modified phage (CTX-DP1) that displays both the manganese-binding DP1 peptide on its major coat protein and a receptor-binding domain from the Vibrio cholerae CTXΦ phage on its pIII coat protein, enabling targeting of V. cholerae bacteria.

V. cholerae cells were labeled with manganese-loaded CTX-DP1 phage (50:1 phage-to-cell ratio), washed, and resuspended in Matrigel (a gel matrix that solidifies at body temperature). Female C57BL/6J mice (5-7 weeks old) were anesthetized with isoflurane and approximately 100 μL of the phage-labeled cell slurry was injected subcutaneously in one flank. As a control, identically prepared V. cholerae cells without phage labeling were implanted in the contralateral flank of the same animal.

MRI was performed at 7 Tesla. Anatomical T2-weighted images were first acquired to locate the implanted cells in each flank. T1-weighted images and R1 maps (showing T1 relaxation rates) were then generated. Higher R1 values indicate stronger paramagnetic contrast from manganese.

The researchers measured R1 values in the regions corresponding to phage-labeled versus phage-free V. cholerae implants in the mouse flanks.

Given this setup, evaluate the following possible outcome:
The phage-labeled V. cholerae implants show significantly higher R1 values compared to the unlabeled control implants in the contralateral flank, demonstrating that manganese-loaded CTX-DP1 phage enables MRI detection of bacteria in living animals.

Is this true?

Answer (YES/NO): YES